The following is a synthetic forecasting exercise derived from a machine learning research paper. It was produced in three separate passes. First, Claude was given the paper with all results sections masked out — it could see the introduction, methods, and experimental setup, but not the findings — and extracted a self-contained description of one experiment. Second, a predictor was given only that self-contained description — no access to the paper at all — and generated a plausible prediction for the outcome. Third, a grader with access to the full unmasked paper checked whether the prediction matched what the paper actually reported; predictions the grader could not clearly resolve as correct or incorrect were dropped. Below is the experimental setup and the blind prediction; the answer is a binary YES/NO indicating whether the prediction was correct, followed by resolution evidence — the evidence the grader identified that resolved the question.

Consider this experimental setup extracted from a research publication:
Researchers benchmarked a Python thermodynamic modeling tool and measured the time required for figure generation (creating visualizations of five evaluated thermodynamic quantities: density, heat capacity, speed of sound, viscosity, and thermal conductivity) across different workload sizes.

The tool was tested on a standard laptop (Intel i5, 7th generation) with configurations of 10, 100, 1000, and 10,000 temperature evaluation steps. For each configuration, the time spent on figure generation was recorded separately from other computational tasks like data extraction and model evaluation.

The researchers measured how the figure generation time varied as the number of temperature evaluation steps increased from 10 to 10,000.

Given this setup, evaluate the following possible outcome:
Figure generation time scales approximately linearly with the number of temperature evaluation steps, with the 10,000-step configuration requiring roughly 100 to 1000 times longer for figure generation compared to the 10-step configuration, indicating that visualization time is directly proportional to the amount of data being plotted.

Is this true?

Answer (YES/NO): NO